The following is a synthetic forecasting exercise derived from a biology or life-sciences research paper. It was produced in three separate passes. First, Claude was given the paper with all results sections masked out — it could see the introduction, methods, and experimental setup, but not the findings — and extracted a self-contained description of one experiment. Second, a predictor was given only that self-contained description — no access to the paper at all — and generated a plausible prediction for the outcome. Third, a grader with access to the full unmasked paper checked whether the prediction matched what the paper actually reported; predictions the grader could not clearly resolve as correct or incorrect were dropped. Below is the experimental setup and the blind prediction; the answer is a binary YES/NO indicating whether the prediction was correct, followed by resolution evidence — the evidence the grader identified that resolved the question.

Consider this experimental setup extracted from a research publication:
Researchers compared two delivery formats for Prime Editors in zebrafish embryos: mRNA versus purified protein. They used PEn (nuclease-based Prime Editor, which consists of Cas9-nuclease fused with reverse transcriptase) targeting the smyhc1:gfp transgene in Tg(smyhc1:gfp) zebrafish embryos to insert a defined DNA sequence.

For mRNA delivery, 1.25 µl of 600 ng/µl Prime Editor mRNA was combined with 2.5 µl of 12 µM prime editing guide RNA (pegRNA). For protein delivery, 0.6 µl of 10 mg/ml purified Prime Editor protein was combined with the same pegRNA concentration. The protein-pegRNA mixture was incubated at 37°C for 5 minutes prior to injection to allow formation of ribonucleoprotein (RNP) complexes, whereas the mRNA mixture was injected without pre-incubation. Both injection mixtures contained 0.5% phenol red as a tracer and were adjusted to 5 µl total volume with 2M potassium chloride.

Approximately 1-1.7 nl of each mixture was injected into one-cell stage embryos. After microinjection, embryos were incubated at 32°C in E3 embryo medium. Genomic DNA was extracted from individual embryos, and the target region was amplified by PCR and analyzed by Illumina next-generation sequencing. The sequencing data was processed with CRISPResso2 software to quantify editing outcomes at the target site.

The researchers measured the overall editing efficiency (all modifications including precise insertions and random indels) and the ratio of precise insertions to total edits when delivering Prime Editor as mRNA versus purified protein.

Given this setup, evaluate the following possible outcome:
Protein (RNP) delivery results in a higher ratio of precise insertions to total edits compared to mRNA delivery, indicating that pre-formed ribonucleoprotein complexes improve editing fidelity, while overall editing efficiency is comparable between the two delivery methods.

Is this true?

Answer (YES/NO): NO